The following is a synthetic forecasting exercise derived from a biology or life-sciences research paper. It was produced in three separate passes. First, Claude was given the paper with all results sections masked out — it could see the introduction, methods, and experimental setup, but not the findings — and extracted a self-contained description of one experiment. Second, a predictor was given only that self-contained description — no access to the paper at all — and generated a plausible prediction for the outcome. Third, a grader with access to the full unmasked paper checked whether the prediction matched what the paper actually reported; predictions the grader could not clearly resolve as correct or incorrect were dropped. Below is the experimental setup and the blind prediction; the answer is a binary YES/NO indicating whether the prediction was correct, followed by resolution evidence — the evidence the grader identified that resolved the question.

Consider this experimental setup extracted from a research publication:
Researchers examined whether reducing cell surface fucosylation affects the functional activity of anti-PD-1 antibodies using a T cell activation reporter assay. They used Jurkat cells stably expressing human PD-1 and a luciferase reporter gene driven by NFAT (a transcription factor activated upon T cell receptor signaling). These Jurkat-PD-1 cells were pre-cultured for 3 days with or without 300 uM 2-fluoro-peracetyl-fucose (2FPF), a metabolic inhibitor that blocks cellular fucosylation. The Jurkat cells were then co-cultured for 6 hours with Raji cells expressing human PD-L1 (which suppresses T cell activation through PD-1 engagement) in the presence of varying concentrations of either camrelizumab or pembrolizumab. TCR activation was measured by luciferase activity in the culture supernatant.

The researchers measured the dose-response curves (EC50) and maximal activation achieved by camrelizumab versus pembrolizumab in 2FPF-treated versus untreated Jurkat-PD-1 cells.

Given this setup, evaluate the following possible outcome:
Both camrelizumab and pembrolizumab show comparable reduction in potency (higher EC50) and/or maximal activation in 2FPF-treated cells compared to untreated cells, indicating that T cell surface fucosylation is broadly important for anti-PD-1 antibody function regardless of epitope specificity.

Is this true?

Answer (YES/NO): NO